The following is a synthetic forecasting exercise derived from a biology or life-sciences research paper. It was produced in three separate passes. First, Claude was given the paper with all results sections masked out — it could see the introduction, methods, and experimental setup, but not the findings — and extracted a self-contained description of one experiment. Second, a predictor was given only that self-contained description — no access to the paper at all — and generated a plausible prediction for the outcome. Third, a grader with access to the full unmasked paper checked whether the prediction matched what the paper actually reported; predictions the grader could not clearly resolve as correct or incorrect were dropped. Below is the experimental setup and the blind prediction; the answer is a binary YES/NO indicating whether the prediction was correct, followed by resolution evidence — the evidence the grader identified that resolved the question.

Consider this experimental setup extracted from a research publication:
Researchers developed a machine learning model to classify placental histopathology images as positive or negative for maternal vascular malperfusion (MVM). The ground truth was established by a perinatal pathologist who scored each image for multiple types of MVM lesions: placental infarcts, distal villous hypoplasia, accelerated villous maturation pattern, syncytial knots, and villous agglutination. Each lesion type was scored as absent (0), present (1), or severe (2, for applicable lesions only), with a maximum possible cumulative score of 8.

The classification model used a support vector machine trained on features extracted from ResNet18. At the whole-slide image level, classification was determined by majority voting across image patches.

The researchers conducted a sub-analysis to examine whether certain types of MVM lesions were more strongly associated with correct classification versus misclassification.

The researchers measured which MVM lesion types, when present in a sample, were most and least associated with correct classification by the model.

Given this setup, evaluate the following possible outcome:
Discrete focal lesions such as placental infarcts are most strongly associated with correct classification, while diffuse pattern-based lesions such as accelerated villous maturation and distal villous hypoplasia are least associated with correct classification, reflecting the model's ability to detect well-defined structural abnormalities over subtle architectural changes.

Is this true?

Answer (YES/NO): NO